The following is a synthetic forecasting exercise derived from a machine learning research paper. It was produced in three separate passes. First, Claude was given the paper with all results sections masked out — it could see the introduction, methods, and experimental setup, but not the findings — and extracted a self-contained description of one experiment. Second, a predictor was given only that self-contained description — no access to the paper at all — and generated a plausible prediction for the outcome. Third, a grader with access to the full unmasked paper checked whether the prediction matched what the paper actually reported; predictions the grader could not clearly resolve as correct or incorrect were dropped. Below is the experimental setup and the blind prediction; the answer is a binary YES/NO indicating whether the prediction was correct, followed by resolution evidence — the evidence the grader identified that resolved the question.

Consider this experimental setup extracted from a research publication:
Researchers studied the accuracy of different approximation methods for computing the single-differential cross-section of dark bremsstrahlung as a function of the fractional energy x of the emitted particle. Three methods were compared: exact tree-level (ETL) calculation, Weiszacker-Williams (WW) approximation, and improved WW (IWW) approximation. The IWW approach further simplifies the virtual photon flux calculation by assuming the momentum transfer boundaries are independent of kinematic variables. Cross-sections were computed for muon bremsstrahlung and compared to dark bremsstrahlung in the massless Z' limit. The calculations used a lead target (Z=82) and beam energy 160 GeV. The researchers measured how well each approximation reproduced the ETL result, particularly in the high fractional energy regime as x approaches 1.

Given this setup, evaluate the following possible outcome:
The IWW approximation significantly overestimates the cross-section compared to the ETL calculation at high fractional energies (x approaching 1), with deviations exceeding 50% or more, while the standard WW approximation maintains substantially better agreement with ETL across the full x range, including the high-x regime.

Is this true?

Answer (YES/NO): YES